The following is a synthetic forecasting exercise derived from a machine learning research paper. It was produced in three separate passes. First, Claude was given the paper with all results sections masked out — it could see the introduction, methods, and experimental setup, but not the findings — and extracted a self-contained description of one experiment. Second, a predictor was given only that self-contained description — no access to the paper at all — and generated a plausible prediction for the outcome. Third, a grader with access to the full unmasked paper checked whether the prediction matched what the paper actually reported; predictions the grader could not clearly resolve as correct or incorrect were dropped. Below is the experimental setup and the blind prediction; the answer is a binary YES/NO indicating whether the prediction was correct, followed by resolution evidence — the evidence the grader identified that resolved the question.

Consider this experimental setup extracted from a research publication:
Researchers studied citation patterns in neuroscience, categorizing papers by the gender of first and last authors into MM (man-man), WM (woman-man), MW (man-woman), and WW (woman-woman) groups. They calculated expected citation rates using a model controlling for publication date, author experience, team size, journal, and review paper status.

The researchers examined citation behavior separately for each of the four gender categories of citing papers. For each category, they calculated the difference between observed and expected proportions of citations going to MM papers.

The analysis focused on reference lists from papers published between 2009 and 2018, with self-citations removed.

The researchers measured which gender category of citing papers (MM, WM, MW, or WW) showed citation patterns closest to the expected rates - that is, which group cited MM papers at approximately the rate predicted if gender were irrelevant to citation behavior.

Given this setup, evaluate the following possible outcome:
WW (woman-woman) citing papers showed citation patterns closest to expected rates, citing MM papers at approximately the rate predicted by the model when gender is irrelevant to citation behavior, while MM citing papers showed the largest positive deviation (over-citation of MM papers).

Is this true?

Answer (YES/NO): YES